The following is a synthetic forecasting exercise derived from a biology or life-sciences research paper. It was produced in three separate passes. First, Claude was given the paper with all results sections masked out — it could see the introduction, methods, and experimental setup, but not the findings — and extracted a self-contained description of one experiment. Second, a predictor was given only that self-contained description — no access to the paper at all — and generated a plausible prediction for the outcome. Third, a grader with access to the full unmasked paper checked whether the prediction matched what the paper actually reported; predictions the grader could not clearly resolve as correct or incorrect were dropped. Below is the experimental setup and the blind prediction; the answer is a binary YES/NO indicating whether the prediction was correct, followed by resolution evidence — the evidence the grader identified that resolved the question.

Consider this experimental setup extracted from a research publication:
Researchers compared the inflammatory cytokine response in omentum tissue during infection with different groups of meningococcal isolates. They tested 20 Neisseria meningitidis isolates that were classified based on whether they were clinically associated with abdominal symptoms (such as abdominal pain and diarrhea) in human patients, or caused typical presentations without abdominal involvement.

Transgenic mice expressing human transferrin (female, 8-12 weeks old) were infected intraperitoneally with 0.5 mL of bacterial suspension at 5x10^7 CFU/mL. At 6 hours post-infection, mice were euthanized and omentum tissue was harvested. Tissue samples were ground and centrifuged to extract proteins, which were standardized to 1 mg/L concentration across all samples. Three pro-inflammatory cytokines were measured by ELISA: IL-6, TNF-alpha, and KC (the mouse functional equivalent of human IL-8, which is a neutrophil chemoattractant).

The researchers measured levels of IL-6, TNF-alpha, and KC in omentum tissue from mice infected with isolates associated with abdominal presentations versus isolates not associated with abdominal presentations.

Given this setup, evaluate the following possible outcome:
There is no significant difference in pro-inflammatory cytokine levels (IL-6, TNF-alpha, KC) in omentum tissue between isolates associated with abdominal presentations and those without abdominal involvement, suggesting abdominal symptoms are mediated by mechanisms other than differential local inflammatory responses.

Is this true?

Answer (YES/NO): NO